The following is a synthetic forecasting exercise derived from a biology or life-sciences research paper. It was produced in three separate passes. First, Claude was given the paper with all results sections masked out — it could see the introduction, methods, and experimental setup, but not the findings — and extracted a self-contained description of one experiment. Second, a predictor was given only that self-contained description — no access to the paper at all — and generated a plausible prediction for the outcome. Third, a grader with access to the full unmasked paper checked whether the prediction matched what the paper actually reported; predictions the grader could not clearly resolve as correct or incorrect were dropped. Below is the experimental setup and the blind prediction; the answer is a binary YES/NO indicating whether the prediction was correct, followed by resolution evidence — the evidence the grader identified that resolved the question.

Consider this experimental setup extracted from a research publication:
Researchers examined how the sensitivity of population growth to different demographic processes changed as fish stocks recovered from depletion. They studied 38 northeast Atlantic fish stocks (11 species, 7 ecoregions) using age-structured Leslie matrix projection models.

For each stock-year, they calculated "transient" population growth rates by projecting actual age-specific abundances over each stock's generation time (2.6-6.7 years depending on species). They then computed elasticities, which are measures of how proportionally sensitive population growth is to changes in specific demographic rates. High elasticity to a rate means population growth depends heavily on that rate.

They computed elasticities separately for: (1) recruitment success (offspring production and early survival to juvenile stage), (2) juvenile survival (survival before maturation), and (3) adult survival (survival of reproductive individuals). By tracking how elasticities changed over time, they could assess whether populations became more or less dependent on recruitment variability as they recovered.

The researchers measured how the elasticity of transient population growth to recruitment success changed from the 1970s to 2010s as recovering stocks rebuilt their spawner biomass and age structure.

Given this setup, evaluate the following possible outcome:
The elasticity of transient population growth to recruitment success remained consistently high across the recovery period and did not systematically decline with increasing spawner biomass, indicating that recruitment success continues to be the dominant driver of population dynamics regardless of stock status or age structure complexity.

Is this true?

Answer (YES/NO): NO